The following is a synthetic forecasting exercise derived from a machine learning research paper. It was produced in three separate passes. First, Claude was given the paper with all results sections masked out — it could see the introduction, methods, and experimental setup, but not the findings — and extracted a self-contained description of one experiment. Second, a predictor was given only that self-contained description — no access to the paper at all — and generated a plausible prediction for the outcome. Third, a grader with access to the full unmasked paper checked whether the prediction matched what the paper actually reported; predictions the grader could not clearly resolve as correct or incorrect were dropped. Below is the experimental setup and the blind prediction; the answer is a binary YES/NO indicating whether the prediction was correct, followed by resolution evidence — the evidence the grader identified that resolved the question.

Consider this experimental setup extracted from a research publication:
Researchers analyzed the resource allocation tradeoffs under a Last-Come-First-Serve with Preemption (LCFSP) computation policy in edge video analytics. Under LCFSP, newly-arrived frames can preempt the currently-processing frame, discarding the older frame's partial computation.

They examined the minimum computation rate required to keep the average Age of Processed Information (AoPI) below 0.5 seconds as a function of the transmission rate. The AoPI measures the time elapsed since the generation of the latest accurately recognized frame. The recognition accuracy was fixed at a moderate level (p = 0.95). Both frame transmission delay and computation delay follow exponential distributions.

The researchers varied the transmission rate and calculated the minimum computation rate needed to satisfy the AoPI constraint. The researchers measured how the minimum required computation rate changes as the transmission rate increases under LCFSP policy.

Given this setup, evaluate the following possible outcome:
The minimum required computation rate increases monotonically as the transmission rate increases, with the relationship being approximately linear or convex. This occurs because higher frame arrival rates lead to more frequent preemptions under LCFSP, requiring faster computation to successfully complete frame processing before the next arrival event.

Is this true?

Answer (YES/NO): NO